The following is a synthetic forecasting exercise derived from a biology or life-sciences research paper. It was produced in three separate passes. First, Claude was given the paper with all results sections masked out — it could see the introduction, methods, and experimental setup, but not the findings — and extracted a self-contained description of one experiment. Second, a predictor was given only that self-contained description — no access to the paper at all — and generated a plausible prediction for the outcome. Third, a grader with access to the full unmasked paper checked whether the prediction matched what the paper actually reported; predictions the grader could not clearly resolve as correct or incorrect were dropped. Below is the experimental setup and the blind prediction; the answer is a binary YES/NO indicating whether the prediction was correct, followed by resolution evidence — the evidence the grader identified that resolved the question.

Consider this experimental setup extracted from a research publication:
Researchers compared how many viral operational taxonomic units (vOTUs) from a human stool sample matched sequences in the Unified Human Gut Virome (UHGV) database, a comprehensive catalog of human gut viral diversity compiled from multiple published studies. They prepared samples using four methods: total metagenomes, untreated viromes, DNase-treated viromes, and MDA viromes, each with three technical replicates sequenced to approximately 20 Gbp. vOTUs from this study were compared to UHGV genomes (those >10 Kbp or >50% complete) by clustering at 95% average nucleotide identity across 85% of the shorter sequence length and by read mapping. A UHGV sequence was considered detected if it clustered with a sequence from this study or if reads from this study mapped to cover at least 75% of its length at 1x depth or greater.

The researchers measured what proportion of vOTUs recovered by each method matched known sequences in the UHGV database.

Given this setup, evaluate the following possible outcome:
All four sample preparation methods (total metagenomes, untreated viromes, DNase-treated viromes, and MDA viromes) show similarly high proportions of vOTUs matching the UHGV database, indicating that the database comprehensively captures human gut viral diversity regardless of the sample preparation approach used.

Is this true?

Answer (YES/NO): NO